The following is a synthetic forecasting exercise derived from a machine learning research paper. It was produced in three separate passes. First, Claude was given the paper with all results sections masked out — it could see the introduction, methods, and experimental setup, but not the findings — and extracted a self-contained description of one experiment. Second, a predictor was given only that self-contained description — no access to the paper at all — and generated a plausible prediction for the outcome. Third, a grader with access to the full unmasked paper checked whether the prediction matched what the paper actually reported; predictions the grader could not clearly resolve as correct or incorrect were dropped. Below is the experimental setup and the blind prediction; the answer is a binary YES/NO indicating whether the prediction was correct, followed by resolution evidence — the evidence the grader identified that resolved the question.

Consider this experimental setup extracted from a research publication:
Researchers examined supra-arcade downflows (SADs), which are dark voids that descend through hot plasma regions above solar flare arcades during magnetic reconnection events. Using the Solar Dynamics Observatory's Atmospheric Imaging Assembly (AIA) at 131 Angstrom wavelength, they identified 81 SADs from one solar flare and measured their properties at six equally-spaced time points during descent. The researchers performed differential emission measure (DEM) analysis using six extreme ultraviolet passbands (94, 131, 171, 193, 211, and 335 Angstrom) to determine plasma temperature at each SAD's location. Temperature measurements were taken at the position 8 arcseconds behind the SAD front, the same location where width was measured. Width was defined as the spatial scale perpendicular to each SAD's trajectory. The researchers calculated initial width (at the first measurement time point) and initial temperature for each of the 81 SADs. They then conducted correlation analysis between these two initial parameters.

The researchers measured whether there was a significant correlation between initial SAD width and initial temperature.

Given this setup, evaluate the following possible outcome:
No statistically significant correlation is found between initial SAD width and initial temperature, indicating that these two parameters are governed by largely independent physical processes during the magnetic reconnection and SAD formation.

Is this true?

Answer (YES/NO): NO